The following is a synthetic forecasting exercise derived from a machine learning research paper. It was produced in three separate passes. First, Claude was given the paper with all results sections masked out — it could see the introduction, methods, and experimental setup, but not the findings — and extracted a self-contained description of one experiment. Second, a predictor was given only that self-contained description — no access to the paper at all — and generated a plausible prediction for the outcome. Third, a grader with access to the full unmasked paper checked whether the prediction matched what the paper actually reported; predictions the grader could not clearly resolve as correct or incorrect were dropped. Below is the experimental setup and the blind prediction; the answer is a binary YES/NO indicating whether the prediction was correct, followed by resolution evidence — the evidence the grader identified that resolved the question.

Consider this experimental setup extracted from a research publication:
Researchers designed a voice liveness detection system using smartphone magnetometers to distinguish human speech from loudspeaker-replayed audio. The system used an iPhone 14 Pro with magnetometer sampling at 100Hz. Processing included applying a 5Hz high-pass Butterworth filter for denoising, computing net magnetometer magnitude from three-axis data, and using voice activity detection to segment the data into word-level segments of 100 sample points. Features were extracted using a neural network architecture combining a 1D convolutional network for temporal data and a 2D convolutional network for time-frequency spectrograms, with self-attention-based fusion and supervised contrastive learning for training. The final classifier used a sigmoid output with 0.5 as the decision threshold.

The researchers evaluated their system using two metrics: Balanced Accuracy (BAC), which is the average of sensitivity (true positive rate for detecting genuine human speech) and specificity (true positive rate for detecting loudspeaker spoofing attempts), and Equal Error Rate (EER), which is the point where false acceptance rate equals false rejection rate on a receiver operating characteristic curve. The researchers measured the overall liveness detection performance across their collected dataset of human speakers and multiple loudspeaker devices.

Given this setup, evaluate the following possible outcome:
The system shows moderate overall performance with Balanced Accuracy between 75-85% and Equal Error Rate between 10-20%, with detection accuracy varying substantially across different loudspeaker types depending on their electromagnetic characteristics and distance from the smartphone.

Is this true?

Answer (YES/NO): NO